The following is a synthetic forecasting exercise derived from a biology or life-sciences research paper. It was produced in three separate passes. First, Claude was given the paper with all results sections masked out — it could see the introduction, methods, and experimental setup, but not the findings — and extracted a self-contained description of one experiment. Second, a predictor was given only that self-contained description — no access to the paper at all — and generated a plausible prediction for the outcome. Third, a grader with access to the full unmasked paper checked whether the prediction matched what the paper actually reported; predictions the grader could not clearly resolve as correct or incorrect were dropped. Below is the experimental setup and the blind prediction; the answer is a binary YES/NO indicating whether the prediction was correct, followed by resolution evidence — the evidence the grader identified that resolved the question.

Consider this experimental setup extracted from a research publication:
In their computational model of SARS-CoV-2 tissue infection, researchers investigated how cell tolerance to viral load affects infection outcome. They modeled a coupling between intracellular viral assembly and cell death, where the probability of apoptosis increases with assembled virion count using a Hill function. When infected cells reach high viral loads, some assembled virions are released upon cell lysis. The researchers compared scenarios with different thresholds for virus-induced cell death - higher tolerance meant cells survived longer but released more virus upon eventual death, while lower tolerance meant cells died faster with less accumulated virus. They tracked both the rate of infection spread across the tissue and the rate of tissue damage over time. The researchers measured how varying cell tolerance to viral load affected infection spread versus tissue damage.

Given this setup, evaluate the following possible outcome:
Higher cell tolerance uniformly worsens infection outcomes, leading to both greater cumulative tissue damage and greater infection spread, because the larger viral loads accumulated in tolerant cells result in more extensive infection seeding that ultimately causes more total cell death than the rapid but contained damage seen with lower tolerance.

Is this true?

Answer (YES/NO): NO